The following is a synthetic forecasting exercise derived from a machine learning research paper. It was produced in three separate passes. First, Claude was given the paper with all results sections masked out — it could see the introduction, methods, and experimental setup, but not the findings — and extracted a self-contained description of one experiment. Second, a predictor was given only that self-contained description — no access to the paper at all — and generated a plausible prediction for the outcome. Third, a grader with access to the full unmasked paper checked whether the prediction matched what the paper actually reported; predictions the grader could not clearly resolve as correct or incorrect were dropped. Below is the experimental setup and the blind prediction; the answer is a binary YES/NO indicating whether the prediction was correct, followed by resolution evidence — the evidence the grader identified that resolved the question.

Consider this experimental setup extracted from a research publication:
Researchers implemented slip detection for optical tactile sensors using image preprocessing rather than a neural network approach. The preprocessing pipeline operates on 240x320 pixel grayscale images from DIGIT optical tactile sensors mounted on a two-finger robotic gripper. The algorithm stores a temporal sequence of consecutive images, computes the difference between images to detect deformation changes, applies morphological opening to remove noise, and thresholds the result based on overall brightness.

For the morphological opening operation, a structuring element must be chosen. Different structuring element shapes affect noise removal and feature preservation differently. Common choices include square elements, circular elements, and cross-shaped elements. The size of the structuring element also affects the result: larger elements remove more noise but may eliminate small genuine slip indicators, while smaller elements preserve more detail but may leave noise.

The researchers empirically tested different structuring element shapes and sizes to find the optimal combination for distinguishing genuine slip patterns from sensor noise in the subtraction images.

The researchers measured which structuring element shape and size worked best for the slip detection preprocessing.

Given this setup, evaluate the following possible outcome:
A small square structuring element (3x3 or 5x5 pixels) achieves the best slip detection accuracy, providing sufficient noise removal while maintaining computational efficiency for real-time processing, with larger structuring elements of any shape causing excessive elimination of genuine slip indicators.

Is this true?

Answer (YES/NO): NO